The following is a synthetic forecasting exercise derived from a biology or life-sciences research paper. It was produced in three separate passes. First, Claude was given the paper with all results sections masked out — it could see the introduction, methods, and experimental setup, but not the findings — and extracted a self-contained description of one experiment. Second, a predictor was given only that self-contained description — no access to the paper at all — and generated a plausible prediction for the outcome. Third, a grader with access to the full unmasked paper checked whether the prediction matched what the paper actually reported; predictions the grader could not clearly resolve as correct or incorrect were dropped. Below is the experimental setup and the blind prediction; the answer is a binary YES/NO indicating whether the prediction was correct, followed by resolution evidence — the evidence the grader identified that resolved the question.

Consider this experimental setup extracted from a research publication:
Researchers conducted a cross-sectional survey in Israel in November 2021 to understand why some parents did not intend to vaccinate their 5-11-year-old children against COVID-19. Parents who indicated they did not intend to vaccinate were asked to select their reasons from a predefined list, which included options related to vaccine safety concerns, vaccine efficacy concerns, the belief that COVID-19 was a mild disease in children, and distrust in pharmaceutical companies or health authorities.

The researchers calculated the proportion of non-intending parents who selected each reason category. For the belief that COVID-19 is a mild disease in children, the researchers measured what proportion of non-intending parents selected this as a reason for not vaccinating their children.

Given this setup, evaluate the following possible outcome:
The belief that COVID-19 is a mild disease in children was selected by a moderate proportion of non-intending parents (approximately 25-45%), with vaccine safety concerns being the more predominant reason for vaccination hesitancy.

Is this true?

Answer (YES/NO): NO